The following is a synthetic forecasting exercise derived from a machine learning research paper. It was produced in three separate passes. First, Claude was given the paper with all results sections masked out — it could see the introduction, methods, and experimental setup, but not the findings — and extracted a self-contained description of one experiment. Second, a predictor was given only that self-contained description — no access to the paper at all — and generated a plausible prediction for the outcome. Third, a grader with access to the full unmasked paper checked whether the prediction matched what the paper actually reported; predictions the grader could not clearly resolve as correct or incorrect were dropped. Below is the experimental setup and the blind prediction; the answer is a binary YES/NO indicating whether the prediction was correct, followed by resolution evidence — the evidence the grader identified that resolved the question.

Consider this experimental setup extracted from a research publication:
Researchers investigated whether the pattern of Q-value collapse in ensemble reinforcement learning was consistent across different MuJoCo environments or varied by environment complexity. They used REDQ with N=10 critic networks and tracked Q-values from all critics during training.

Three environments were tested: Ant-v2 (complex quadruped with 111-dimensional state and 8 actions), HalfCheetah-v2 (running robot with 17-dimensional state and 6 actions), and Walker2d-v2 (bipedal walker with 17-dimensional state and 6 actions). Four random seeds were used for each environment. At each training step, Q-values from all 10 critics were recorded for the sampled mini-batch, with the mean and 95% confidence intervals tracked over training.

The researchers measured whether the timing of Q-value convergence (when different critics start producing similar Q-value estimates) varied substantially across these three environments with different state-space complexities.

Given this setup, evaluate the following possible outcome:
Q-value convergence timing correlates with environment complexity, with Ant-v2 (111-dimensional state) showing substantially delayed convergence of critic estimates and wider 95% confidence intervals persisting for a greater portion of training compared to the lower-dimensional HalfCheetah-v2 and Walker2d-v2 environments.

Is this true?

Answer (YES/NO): NO